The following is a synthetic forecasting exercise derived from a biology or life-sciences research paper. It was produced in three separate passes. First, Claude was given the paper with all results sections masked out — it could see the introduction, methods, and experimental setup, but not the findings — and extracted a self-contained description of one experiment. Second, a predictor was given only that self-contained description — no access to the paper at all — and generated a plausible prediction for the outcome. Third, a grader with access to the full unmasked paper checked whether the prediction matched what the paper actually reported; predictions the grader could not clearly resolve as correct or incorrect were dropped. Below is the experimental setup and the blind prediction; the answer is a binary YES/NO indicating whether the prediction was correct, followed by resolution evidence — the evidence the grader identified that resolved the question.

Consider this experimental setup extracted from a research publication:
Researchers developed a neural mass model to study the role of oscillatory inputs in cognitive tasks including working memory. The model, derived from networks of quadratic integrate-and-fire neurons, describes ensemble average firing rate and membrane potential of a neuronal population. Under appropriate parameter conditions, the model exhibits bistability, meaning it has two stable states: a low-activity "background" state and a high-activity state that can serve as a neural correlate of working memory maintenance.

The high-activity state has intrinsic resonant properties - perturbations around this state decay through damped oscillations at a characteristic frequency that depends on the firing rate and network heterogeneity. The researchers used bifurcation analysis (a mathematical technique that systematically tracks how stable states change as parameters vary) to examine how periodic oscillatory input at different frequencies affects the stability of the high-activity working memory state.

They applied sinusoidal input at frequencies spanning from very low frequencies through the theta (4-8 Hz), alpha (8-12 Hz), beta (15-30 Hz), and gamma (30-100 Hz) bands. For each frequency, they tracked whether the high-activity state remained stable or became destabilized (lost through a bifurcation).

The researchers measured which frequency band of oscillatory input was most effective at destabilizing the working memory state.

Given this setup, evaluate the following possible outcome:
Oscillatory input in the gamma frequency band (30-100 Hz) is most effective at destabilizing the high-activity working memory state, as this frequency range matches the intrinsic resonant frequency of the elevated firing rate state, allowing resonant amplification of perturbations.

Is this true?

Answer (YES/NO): NO